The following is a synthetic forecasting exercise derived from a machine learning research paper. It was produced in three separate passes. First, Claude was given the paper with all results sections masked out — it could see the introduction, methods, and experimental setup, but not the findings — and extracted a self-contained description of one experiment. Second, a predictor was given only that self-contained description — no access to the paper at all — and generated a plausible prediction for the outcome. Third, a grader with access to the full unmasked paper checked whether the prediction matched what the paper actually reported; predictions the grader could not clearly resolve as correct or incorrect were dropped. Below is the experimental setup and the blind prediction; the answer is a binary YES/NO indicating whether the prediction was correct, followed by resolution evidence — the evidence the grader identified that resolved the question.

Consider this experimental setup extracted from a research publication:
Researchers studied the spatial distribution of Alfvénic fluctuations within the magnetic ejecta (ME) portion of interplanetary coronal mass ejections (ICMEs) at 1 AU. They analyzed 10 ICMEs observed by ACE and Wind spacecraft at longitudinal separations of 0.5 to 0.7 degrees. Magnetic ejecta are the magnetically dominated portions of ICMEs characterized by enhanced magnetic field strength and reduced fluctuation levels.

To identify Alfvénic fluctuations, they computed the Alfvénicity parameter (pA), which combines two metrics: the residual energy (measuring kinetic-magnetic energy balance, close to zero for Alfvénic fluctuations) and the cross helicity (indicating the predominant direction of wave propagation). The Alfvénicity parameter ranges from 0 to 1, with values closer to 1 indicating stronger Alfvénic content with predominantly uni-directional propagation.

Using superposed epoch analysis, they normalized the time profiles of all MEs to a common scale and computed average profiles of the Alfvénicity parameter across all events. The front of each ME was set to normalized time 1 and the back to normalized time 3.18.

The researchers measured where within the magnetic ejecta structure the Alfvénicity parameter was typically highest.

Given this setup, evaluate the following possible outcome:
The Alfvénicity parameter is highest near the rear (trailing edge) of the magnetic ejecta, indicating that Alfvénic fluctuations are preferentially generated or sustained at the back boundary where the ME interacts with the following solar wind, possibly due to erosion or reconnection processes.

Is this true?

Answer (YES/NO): NO